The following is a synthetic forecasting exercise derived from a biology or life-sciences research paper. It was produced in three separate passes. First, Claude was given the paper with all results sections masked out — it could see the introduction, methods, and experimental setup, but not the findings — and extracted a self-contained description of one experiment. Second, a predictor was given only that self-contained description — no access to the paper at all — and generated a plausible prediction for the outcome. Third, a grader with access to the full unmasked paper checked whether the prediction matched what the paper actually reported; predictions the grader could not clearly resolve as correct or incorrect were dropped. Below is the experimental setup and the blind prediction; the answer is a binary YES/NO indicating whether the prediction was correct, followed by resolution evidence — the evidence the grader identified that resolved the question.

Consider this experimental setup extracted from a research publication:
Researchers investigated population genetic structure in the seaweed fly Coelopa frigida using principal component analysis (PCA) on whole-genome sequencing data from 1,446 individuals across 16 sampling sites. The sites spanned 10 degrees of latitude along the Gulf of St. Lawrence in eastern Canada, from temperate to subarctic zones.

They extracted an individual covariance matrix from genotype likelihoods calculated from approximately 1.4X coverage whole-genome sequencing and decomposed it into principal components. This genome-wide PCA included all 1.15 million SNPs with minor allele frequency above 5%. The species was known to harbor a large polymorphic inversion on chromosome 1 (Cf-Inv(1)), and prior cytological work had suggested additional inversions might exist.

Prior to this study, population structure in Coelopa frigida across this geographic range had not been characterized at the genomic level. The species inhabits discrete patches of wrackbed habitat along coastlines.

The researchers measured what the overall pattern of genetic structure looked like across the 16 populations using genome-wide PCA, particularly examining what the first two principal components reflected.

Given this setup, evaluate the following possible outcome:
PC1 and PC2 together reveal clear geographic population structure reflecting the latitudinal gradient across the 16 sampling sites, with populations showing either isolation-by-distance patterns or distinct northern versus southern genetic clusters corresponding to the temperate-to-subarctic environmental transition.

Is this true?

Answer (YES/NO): NO